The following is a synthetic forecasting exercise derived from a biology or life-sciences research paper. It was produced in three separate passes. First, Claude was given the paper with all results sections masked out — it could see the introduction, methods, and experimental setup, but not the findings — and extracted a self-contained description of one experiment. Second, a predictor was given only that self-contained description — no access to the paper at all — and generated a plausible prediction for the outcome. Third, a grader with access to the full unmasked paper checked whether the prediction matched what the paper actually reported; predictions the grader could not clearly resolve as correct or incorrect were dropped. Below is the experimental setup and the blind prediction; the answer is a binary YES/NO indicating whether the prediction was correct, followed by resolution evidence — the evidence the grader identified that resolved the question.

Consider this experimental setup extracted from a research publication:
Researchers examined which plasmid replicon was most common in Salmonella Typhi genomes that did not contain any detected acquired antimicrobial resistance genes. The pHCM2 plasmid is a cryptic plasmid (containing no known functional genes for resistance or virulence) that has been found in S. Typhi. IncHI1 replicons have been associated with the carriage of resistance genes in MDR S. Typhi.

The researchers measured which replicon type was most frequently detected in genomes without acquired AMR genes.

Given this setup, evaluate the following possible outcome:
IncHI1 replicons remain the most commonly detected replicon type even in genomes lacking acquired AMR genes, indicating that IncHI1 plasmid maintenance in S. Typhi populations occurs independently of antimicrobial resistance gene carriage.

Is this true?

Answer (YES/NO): NO